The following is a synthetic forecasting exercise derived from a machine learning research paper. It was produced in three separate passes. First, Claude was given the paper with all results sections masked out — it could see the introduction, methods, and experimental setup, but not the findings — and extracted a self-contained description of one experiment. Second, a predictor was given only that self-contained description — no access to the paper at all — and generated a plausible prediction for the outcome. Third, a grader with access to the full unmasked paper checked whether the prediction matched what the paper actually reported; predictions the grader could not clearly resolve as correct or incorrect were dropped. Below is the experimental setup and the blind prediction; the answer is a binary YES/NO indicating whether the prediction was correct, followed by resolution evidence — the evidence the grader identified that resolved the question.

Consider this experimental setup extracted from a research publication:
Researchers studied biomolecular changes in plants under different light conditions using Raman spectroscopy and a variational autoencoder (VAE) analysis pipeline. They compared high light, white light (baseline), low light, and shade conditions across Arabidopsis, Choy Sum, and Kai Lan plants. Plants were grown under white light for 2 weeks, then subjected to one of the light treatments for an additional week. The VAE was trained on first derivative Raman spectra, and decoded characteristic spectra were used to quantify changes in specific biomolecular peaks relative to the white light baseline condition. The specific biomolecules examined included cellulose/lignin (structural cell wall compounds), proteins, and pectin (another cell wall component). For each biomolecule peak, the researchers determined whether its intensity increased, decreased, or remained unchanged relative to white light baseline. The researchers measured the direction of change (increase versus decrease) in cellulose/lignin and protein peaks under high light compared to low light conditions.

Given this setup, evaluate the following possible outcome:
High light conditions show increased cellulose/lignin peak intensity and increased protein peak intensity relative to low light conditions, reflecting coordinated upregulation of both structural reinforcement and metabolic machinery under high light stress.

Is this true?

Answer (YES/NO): YES